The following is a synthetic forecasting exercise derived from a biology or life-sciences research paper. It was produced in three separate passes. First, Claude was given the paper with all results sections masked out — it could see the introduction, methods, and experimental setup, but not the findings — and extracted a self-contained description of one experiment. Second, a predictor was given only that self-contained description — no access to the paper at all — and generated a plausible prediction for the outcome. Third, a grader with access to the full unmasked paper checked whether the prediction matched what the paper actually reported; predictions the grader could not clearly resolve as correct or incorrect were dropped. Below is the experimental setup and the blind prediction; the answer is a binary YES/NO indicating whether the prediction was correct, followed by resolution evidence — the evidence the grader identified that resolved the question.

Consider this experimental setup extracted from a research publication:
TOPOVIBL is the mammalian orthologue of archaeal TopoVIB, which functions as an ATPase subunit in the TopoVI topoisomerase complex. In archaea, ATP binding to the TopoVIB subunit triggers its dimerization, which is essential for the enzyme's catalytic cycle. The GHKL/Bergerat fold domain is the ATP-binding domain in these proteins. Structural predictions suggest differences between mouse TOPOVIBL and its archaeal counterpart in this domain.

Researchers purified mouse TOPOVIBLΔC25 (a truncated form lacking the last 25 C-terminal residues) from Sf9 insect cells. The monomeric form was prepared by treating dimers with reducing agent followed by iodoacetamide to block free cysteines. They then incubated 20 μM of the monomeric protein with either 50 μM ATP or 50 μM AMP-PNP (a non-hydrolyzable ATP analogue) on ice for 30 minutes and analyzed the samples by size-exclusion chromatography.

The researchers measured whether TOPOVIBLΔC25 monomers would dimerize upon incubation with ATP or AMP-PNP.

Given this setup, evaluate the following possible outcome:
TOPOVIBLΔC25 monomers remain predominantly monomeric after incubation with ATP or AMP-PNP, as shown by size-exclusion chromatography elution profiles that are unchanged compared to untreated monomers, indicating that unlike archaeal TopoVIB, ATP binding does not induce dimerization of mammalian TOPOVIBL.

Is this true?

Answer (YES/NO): YES